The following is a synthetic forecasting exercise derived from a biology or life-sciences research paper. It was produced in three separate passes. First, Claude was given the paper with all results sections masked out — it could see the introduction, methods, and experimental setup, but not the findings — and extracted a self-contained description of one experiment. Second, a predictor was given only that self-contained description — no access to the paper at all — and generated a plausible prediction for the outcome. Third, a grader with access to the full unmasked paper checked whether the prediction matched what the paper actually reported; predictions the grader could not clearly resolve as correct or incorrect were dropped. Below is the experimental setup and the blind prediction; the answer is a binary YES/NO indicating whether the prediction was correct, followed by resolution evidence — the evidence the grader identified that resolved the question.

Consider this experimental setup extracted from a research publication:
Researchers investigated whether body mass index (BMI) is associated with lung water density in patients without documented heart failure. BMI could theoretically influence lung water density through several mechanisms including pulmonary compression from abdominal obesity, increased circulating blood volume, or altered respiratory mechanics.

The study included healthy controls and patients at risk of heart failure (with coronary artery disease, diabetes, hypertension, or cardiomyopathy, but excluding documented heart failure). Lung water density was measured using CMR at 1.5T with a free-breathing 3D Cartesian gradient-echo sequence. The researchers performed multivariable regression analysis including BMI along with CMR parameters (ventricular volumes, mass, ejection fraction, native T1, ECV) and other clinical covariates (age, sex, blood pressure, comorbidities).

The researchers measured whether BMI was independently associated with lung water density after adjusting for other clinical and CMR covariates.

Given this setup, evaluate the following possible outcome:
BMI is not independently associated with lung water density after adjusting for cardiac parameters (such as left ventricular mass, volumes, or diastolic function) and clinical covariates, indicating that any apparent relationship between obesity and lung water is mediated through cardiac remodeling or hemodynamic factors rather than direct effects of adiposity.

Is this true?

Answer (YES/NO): NO